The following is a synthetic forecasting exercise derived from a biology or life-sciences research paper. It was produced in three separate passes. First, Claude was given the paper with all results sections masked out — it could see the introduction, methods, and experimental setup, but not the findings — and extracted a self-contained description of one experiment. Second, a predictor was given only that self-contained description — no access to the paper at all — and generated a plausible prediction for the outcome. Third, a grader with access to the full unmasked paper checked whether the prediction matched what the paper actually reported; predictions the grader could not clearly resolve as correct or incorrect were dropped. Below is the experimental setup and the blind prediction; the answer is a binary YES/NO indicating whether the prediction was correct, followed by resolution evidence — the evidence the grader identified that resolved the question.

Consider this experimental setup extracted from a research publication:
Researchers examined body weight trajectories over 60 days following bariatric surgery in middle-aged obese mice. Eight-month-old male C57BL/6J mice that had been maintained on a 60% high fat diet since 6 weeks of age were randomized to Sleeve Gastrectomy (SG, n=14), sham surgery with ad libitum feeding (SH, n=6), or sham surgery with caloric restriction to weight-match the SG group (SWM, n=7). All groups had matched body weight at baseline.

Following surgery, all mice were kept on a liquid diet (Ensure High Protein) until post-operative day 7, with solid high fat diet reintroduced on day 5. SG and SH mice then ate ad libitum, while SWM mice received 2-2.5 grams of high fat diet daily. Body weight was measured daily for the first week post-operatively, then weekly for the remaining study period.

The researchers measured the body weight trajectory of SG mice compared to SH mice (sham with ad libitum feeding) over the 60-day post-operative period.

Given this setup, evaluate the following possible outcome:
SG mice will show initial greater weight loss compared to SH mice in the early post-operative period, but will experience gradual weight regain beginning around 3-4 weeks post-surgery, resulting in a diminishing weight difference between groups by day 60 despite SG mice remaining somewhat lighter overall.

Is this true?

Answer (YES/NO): NO